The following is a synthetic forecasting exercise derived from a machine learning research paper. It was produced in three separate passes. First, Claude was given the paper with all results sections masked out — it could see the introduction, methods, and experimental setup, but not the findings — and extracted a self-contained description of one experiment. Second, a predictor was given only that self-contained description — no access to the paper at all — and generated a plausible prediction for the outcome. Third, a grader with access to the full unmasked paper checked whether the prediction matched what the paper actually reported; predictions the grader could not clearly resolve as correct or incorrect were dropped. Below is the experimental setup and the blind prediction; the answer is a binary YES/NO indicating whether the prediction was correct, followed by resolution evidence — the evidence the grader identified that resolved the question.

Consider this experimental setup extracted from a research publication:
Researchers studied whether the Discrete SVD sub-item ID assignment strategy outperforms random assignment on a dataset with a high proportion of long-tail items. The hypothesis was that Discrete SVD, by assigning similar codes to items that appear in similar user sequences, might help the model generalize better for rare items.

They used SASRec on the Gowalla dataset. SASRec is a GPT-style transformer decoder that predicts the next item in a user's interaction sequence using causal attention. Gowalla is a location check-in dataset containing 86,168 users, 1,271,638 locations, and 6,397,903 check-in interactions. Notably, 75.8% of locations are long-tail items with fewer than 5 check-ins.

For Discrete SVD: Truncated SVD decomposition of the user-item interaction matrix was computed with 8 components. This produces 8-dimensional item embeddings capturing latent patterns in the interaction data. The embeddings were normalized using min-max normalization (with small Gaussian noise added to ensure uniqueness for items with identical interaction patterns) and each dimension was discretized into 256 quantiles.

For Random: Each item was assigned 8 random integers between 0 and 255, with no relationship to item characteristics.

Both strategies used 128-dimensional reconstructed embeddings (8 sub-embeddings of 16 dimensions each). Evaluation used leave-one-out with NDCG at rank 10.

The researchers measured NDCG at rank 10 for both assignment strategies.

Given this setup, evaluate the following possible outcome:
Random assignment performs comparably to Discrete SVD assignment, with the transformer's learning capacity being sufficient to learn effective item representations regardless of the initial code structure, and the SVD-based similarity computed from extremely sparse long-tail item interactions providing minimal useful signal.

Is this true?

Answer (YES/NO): NO